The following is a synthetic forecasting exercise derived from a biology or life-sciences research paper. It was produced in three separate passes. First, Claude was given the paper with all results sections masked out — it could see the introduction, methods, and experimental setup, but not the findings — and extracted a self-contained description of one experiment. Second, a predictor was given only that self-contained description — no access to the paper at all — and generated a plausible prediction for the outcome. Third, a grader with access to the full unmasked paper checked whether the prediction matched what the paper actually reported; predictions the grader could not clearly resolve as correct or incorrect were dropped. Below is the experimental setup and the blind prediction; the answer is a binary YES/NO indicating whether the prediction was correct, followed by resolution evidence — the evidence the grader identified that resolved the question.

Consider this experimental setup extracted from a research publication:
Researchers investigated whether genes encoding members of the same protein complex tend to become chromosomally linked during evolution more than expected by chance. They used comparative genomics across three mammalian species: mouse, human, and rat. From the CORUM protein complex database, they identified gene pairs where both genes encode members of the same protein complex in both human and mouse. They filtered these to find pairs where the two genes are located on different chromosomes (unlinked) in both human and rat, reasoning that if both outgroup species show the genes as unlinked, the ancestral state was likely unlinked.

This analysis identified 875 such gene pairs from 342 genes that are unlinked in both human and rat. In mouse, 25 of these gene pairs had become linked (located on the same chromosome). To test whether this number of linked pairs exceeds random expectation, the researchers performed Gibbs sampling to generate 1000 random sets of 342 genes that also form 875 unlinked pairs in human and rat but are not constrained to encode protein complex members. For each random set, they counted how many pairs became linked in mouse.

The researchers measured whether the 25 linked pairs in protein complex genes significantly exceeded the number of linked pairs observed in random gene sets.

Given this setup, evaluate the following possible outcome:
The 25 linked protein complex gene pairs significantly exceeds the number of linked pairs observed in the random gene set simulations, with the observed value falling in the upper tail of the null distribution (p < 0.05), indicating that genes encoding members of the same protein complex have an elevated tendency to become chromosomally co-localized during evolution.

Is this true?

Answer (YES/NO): YES